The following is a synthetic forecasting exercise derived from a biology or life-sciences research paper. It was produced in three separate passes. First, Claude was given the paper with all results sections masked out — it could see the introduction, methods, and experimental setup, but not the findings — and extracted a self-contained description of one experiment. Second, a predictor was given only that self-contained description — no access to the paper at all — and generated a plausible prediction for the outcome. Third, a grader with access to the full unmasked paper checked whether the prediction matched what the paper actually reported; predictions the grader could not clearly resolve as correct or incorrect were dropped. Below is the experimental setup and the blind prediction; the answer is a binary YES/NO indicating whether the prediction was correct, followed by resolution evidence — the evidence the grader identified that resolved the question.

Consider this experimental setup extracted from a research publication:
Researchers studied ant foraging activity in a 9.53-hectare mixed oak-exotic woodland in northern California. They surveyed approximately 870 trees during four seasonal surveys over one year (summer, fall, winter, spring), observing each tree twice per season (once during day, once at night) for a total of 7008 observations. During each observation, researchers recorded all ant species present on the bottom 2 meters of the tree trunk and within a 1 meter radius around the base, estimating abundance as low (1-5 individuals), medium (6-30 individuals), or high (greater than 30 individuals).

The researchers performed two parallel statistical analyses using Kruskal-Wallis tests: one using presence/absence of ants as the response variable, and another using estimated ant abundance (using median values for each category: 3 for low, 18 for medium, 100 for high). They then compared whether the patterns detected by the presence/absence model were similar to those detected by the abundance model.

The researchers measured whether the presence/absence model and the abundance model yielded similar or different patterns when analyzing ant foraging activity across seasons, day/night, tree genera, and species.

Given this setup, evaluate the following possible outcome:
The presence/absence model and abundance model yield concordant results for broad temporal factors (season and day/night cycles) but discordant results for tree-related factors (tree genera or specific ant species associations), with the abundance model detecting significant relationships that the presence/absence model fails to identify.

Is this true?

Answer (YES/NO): NO